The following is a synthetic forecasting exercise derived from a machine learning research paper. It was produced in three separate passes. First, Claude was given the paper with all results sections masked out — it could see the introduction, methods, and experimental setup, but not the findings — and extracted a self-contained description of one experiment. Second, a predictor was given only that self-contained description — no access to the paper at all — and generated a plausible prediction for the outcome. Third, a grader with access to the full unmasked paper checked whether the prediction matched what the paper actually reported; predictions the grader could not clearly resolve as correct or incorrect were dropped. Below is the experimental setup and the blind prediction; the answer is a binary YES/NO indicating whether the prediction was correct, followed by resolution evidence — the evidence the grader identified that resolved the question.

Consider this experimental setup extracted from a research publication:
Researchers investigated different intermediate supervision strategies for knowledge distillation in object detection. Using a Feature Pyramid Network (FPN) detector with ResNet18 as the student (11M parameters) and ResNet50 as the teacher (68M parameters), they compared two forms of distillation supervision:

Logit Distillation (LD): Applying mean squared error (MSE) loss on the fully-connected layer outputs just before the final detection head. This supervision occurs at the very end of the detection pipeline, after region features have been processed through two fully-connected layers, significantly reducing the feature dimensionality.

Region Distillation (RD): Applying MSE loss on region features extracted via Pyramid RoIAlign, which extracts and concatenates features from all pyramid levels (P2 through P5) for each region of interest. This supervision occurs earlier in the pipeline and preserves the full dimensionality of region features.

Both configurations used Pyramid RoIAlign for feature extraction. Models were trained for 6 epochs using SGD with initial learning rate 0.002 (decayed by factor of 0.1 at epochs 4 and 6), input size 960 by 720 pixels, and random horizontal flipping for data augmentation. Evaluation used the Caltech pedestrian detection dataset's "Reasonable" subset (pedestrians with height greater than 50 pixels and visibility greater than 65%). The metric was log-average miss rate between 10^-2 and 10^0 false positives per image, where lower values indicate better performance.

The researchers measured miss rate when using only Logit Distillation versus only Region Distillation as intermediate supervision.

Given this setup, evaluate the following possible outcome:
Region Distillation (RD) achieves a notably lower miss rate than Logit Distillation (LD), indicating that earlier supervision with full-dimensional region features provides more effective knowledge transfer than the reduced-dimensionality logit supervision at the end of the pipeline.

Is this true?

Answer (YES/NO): YES